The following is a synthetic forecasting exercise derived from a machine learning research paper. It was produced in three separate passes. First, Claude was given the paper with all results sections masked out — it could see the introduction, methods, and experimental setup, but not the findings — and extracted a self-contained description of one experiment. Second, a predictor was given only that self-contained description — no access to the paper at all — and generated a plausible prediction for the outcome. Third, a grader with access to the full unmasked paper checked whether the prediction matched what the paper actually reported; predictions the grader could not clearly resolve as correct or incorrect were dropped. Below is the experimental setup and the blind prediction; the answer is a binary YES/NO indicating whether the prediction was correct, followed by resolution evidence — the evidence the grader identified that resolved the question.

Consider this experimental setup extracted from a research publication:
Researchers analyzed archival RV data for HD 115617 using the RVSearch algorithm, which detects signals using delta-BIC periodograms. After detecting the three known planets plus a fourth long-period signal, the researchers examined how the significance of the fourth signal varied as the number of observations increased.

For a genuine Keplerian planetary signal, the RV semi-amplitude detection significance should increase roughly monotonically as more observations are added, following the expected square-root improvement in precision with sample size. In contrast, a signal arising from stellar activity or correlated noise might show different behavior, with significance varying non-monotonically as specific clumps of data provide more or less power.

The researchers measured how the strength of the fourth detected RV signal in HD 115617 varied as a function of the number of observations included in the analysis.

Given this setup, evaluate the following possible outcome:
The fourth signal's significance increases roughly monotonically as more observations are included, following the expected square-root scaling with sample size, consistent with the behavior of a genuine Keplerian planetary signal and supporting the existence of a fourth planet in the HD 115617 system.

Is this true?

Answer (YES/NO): NO